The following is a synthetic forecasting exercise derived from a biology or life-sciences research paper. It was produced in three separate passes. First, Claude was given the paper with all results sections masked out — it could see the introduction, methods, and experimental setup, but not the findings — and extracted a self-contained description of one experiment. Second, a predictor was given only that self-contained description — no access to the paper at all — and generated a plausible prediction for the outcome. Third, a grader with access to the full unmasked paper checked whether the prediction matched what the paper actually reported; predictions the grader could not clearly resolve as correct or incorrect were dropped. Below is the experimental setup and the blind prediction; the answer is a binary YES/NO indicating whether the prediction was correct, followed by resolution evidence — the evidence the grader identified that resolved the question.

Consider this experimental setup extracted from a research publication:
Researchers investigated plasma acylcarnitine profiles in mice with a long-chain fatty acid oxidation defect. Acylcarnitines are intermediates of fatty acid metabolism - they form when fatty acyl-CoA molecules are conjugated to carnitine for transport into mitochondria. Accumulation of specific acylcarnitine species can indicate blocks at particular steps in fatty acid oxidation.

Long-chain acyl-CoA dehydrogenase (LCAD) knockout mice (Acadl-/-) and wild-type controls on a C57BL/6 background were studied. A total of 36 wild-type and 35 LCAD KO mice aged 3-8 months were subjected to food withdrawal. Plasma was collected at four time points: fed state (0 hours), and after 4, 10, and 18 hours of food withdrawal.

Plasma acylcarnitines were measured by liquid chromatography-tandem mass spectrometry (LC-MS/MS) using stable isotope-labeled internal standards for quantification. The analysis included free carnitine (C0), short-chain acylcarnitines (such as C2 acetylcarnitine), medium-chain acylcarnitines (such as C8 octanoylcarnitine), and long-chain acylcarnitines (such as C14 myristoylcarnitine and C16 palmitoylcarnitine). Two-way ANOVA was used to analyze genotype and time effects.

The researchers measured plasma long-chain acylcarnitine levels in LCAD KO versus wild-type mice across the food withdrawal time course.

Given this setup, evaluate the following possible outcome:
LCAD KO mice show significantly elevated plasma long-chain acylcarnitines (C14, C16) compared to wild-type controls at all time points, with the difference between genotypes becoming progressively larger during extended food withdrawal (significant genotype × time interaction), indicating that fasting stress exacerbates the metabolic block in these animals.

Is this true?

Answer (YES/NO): NO